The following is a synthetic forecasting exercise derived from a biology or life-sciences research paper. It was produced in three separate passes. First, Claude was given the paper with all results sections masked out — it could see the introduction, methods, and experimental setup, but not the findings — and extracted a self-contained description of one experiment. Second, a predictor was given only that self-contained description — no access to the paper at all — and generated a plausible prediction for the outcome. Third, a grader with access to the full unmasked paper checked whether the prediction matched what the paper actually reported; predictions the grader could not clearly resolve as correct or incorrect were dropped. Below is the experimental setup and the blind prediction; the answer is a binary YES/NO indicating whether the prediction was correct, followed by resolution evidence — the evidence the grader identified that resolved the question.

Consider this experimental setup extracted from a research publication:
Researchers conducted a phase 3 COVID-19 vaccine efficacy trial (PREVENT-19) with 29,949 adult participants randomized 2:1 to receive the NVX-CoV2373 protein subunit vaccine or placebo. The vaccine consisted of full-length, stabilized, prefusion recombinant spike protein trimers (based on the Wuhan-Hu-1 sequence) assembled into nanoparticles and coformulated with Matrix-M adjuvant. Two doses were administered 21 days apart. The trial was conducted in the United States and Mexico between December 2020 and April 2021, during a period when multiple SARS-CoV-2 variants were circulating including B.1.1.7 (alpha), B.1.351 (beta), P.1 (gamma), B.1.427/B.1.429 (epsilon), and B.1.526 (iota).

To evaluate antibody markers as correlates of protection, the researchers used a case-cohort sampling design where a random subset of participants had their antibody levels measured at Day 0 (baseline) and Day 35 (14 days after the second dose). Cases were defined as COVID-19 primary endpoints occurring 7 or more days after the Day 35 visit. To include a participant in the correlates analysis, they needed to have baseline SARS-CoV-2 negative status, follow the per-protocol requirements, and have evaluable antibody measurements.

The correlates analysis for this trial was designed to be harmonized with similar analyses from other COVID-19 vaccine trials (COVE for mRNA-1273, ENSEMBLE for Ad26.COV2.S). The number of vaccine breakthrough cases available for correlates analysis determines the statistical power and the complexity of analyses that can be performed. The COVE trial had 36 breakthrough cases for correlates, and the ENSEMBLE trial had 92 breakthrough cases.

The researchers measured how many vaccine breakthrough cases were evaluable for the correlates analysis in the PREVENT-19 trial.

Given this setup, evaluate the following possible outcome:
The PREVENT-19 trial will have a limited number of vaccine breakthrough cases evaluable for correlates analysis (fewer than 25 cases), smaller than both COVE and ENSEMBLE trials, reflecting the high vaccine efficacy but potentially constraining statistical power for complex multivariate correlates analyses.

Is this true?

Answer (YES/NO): YES